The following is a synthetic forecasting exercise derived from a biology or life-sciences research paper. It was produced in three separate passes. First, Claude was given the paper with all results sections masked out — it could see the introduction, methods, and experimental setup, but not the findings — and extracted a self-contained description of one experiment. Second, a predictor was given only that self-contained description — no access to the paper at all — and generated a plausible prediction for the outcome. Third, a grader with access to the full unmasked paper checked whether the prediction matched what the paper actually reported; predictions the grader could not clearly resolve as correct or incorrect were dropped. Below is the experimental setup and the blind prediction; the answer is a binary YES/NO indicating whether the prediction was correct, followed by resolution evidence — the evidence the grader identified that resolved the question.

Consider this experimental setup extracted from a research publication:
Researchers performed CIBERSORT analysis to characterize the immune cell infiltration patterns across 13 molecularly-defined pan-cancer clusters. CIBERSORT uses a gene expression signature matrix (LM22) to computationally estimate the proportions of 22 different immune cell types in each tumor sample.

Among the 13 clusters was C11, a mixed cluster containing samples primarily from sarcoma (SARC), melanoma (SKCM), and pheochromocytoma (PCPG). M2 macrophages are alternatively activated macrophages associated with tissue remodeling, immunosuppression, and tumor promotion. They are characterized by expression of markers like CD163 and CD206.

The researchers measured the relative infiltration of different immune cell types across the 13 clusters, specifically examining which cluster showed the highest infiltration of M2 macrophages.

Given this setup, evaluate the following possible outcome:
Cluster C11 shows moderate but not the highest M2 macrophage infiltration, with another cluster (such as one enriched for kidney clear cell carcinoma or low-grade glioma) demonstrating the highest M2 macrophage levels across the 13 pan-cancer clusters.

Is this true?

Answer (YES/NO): NO